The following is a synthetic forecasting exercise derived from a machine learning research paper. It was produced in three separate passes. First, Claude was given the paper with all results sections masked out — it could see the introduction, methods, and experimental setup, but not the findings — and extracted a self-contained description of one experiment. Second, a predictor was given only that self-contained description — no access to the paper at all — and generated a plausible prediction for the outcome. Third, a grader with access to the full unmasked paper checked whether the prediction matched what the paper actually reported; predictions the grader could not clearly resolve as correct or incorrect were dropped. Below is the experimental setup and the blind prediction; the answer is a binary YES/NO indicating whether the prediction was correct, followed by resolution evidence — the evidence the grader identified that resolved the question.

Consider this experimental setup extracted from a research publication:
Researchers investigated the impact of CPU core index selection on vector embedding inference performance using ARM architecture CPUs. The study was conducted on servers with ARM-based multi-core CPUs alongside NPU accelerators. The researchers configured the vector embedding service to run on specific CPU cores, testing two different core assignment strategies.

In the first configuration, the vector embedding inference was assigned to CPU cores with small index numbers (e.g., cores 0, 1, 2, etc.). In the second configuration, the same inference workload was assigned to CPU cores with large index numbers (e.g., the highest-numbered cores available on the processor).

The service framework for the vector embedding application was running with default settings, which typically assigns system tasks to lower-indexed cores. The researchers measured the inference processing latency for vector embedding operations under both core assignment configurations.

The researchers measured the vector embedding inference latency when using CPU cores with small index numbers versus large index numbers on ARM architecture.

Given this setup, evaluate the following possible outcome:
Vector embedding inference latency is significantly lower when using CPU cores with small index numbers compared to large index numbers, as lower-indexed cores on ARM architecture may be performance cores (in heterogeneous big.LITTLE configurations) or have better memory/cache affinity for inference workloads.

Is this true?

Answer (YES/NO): NO